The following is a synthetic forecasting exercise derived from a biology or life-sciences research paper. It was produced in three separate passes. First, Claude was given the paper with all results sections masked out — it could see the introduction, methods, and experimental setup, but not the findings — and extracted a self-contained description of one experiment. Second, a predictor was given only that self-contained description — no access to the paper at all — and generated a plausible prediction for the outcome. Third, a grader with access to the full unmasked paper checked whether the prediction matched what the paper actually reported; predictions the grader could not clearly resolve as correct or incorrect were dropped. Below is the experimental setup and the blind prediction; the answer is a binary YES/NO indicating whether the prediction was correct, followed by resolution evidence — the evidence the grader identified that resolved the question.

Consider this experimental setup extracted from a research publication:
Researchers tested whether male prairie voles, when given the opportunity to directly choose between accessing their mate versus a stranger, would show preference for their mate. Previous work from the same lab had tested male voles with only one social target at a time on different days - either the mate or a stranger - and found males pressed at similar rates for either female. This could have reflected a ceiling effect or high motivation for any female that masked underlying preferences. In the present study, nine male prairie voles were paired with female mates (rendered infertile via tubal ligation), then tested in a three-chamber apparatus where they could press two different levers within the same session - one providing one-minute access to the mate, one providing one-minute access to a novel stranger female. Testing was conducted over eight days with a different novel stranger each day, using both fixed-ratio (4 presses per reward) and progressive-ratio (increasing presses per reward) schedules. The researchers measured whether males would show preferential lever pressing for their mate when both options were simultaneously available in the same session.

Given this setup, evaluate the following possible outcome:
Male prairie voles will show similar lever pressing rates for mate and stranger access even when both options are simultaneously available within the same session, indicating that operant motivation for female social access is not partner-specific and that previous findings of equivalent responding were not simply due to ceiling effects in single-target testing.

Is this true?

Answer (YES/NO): YES